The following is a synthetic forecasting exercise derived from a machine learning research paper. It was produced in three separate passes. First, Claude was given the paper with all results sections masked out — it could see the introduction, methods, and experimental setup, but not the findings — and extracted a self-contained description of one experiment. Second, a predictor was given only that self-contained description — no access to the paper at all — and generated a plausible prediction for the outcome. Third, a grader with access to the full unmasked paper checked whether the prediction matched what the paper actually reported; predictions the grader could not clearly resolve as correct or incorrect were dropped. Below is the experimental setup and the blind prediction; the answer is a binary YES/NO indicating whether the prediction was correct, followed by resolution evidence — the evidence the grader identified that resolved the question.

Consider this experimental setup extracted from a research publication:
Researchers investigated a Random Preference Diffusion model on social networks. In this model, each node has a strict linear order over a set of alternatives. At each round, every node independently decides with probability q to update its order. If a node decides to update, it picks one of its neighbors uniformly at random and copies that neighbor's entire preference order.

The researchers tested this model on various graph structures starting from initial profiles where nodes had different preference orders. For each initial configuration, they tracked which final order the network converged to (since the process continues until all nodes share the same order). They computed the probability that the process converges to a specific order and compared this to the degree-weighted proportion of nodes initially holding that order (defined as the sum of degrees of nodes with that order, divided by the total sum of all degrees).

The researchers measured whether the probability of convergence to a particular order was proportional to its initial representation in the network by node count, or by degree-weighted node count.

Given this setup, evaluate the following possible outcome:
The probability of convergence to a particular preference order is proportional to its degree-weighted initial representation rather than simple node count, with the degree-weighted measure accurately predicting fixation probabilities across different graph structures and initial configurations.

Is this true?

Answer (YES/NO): YES